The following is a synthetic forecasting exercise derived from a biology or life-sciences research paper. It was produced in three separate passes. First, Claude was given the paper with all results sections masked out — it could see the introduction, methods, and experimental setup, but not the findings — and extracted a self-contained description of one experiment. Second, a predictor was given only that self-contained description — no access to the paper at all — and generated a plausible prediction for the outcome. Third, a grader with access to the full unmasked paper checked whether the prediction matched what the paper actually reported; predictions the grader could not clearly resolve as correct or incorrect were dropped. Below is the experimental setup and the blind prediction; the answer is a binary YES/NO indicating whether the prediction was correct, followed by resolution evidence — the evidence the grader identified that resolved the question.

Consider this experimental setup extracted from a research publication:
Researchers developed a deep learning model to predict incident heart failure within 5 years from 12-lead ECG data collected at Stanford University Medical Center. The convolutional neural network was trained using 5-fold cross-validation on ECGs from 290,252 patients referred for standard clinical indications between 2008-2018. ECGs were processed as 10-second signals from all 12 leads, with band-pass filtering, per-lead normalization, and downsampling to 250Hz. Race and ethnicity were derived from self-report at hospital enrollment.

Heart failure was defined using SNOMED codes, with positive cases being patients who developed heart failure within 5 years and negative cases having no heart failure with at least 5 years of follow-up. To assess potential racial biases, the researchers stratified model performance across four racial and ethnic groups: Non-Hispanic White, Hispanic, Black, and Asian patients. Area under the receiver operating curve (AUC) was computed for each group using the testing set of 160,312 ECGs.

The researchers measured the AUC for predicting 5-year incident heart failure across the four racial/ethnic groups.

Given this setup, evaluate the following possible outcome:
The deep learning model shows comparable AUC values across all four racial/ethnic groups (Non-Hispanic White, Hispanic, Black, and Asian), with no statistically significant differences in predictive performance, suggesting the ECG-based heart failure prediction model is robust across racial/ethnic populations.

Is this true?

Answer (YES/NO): YES